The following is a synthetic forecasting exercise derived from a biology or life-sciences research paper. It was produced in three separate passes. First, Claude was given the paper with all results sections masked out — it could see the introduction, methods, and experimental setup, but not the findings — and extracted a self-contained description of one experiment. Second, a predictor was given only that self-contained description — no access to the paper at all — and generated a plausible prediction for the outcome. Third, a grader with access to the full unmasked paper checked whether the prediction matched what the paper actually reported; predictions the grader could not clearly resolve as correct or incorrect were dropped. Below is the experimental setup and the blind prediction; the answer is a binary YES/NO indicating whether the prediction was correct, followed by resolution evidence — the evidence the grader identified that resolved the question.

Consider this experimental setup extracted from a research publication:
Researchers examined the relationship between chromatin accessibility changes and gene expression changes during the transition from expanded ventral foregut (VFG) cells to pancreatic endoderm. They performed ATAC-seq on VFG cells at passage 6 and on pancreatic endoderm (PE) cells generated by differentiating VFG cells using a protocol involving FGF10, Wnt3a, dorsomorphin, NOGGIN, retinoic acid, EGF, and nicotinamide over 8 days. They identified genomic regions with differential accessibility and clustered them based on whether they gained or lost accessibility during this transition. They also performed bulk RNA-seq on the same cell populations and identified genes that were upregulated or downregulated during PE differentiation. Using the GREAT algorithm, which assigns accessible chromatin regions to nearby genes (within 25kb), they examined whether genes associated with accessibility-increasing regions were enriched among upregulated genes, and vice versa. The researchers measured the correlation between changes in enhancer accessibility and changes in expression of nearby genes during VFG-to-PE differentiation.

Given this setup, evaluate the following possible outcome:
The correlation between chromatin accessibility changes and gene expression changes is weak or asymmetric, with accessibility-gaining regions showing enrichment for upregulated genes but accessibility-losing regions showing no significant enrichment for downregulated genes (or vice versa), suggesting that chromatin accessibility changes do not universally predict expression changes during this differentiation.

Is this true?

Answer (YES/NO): NO